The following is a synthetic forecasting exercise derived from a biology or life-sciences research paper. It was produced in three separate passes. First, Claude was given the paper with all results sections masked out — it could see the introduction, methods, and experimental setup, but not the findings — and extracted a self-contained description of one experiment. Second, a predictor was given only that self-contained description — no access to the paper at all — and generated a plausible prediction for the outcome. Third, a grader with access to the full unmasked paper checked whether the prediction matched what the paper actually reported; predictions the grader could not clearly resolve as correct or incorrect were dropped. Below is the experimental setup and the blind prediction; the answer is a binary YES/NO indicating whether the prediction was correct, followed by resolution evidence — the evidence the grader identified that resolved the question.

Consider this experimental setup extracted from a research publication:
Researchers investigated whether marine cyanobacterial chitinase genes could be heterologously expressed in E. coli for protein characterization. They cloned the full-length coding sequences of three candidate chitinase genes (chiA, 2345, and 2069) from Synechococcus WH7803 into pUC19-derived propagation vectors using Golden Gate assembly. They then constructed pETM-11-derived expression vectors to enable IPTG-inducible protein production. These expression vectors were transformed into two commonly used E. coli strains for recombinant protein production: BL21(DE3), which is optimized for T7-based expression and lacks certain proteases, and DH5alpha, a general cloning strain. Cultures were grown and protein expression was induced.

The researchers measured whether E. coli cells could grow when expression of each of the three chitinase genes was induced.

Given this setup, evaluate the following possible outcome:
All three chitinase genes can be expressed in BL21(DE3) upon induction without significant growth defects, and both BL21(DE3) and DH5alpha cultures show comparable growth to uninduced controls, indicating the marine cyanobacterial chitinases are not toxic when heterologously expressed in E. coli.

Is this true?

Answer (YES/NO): NO